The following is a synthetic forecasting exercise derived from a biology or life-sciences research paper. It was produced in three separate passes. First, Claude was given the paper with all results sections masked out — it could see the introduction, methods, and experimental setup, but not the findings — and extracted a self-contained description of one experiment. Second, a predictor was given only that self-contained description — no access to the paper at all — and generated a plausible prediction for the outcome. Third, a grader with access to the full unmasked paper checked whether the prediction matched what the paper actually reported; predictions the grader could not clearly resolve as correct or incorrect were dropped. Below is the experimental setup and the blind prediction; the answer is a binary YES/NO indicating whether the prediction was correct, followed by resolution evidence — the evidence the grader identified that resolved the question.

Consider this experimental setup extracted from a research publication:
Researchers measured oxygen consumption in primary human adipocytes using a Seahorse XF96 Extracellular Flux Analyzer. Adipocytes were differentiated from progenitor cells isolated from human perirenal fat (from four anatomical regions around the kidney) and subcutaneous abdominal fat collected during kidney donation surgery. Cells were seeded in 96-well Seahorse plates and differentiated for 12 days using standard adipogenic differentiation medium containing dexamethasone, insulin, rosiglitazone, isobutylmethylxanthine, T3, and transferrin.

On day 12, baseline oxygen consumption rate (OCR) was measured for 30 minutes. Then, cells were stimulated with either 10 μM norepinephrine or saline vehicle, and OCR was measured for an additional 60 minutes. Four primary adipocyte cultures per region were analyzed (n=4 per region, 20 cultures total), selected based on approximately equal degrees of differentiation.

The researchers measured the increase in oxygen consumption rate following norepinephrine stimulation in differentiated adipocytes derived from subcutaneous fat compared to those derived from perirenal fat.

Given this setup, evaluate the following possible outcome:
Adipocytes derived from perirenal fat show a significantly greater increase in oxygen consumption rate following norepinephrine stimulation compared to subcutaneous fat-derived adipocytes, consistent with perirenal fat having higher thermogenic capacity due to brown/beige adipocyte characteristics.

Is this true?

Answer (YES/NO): YES